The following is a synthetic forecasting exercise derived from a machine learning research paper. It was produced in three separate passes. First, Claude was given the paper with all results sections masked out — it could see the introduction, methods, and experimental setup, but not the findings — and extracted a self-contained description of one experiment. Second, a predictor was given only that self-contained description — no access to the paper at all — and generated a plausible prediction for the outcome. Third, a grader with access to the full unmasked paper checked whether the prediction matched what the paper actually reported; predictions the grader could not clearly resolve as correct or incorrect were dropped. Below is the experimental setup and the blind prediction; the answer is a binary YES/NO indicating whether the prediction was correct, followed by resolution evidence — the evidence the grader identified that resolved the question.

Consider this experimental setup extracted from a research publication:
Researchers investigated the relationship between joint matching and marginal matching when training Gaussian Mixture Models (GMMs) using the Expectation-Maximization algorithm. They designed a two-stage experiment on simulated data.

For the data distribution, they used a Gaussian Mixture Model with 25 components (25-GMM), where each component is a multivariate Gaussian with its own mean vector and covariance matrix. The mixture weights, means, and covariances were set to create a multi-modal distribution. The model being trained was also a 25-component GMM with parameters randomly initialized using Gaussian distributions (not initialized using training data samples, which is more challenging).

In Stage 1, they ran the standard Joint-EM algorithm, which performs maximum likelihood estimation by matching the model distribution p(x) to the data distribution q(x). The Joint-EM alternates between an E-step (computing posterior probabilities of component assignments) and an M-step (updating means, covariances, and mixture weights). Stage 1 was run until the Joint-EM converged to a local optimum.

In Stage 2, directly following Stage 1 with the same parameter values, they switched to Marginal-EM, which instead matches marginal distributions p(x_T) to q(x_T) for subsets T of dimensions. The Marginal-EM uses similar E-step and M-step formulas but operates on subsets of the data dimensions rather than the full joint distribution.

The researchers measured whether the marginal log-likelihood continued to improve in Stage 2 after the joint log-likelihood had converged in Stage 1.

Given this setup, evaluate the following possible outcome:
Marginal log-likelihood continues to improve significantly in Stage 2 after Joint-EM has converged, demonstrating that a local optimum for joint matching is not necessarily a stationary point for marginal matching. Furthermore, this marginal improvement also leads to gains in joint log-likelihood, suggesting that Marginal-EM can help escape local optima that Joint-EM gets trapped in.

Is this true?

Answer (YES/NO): YES